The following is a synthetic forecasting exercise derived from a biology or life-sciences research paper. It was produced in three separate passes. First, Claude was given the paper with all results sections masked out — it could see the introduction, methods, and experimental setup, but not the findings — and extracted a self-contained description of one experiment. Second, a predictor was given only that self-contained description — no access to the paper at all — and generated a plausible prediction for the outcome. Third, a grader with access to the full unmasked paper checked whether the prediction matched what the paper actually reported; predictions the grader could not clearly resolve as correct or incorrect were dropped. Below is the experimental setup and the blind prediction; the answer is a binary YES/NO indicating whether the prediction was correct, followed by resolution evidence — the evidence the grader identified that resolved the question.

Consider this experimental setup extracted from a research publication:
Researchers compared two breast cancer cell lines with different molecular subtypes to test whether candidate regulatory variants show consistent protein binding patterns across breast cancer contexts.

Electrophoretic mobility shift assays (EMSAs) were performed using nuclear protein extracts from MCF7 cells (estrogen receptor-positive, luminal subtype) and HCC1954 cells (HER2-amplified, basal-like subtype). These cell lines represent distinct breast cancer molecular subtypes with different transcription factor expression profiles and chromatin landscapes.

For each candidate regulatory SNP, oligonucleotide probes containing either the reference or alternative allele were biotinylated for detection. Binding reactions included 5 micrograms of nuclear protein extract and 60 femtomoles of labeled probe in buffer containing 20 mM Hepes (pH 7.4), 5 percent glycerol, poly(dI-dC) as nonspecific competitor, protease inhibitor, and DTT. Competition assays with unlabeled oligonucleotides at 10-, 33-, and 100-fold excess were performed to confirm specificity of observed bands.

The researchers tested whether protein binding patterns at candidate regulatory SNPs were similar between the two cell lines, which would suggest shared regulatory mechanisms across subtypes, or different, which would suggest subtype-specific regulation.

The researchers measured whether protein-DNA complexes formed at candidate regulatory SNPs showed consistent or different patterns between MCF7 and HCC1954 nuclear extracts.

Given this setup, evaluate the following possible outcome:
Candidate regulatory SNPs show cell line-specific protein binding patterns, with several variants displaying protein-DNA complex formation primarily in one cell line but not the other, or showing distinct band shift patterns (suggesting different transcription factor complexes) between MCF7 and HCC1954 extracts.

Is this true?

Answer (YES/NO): NO